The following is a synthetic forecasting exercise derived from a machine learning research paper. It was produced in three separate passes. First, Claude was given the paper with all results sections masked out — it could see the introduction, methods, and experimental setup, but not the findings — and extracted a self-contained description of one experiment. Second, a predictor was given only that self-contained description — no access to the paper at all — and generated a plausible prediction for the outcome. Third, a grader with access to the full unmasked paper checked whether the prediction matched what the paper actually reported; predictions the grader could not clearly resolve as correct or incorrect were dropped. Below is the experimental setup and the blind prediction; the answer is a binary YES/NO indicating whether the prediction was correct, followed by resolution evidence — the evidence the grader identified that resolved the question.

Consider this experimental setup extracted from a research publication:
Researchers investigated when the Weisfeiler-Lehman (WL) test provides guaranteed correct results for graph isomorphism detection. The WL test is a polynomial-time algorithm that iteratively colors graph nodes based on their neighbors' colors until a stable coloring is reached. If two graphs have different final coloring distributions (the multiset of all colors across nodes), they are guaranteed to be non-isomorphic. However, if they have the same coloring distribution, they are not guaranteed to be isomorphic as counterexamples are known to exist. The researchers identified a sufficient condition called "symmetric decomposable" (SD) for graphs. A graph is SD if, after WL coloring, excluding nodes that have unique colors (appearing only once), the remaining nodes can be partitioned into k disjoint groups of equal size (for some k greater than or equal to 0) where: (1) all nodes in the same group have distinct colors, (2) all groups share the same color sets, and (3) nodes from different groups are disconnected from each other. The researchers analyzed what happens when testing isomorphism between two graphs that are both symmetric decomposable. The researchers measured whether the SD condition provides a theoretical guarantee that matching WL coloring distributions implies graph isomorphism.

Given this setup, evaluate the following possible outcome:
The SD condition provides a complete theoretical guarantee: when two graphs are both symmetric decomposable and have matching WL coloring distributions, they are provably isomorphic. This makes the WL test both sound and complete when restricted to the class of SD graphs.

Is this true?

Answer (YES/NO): YES